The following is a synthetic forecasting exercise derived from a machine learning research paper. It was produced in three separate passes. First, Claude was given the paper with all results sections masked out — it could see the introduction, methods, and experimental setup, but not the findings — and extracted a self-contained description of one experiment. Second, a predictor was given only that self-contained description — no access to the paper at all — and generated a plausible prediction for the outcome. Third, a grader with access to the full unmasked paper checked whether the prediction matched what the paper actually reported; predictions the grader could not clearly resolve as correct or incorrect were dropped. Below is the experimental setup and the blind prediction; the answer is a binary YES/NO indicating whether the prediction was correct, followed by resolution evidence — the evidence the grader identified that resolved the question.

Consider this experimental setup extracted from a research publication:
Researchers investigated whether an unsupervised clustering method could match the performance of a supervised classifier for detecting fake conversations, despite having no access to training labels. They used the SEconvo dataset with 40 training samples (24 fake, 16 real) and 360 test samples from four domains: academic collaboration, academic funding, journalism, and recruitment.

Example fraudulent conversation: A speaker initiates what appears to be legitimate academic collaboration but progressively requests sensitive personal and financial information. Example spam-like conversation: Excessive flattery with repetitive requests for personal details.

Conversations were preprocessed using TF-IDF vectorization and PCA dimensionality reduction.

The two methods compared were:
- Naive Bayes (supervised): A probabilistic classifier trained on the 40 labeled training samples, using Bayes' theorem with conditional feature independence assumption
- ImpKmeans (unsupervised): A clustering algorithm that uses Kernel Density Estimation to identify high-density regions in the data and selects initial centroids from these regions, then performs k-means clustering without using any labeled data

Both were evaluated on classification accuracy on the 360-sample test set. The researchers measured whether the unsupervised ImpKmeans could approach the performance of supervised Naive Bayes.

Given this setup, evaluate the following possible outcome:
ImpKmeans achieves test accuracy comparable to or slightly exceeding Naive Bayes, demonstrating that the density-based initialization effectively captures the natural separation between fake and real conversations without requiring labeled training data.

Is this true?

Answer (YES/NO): YES